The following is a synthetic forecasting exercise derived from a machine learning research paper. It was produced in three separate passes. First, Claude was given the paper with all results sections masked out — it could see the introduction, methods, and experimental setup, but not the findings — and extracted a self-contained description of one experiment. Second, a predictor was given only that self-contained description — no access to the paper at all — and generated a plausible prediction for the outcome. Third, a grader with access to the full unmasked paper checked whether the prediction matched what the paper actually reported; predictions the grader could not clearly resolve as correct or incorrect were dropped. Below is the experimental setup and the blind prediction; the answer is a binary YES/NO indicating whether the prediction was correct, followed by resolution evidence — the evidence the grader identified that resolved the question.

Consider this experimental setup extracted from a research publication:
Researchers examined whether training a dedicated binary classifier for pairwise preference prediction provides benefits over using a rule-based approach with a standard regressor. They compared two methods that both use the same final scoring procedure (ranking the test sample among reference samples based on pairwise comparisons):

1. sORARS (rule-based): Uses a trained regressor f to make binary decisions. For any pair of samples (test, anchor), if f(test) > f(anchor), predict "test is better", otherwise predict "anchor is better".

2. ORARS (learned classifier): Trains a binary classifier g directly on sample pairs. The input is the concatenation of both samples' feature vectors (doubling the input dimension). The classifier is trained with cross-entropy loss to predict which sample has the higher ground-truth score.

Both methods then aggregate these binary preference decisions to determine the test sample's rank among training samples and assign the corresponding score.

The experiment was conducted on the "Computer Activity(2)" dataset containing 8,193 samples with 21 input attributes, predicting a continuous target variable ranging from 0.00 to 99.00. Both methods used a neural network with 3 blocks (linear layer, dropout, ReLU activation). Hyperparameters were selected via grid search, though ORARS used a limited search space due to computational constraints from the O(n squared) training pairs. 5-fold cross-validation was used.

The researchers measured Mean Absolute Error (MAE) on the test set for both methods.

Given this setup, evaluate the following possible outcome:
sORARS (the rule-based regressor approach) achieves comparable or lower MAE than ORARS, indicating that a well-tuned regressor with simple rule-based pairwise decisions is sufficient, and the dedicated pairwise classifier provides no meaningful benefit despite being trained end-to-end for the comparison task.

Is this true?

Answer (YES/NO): NO